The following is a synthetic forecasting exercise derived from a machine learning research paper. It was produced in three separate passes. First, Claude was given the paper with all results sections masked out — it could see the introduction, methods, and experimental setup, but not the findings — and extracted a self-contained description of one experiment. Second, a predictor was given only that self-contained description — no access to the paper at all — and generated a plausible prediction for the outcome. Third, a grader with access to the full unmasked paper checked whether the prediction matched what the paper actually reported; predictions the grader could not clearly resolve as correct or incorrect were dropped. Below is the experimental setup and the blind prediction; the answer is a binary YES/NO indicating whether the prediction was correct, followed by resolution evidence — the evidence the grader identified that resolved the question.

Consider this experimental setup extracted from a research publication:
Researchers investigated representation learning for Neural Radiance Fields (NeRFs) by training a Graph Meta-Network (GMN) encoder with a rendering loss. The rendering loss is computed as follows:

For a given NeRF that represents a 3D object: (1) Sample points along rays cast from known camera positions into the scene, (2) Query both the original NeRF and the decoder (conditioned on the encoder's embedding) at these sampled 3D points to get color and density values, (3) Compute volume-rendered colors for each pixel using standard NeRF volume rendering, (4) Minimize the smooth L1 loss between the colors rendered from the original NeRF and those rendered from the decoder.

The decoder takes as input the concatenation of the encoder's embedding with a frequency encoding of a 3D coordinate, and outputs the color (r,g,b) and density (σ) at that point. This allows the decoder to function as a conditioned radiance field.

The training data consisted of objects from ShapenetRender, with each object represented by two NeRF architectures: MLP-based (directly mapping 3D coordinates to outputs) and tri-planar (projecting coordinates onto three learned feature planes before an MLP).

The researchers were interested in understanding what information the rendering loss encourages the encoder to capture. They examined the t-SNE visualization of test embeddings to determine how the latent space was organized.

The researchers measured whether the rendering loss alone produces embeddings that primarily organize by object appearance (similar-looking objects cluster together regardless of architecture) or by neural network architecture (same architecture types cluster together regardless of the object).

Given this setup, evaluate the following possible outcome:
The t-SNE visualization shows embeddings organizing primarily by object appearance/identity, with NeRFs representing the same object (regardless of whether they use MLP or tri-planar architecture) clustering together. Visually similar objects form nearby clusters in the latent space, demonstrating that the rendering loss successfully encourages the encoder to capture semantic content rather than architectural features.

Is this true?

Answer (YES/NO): NO